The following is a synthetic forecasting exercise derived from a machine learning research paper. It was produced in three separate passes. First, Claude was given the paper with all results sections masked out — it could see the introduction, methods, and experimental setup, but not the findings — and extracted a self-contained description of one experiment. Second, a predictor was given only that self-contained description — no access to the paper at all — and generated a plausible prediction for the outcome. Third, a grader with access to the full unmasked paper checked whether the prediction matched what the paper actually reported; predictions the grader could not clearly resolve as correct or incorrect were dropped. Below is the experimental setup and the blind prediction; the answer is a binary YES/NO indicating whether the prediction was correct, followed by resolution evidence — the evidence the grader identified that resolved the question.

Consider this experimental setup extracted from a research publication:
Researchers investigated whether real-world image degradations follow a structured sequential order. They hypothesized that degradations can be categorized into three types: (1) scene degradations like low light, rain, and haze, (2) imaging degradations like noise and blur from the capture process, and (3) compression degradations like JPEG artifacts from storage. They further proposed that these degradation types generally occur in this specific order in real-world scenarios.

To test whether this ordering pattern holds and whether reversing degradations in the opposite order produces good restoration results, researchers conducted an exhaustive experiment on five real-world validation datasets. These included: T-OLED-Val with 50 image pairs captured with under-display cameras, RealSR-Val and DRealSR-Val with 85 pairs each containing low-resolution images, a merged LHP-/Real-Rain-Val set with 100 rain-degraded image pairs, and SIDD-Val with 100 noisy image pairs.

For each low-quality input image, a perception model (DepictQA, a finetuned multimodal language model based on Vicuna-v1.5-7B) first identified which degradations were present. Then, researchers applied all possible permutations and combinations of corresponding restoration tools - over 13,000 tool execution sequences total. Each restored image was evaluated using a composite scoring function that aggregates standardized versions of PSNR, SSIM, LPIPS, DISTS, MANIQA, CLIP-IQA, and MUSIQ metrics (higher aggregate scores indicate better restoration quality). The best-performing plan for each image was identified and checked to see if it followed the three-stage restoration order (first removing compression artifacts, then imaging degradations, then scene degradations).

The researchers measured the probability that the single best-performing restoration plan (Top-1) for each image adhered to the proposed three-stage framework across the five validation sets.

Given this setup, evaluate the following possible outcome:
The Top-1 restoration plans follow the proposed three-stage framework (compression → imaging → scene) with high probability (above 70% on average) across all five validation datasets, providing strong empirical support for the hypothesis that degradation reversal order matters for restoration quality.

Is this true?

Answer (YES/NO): YES